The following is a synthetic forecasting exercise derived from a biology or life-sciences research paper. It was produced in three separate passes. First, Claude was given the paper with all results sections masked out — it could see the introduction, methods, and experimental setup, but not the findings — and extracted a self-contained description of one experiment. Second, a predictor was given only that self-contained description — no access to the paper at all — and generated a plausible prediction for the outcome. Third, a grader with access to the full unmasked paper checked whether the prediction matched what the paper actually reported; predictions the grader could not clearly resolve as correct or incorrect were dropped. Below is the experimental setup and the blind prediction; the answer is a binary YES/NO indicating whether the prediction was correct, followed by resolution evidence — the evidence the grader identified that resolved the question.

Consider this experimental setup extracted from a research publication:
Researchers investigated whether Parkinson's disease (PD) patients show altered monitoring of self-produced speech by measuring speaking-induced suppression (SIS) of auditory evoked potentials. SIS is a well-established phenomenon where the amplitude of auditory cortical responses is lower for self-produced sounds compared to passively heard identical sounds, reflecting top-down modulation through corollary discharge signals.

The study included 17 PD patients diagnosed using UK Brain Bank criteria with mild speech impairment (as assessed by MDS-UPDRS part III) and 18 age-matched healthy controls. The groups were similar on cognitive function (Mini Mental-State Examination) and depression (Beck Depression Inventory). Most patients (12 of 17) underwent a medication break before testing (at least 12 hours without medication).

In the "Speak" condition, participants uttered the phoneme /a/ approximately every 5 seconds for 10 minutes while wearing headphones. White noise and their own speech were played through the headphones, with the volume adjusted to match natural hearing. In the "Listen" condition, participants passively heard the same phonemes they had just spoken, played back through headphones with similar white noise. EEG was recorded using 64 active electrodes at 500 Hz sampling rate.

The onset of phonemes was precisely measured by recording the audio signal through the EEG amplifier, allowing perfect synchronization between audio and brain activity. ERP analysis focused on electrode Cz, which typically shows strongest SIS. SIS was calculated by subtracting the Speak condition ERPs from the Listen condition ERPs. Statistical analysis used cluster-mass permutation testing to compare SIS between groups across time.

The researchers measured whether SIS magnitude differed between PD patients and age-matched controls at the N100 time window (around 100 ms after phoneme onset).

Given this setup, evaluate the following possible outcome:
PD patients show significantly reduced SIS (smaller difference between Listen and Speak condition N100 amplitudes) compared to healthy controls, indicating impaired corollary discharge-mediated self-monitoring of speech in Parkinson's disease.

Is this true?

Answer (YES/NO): YES